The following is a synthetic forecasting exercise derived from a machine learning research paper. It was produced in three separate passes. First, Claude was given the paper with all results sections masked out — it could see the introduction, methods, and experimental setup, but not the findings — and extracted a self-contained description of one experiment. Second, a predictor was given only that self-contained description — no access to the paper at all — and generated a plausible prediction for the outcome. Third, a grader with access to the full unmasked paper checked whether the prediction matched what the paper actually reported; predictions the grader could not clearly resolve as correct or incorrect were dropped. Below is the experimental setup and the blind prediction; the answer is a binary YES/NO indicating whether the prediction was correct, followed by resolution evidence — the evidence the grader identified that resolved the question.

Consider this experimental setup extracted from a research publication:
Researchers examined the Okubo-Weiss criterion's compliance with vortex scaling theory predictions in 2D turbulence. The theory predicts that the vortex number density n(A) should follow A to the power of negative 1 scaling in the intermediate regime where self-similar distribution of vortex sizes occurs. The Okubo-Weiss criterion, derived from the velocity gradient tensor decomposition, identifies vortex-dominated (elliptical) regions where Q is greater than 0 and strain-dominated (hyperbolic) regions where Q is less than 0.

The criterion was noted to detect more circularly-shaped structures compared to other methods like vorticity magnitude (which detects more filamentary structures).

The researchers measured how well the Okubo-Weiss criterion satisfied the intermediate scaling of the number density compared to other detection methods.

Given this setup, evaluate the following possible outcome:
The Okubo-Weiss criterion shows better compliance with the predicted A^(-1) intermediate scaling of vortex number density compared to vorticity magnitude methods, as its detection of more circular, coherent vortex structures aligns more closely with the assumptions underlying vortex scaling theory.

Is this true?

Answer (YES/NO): YES